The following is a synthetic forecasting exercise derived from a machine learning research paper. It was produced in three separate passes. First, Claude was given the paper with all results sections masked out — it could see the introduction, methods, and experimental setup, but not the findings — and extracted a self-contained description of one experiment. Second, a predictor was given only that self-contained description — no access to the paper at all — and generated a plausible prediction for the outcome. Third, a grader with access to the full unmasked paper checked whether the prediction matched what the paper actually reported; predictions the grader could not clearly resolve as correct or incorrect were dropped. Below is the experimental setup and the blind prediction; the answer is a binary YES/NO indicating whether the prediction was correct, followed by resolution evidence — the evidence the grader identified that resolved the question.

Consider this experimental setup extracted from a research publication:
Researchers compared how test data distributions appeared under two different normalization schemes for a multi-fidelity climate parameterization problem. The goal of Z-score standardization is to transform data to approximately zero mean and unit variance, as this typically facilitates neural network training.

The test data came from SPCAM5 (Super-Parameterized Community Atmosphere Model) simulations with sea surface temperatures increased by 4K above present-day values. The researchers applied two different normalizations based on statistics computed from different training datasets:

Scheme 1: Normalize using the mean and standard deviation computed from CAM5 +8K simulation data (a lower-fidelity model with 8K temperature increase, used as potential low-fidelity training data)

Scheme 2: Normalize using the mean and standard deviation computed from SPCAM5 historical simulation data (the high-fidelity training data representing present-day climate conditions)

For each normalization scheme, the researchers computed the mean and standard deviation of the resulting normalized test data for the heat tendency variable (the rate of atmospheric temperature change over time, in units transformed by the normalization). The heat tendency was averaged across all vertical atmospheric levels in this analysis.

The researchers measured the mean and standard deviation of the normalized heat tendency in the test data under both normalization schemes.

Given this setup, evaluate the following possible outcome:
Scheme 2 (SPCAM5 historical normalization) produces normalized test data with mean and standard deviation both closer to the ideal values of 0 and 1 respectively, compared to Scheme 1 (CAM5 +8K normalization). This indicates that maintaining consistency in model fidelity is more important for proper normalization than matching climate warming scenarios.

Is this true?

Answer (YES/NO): NO